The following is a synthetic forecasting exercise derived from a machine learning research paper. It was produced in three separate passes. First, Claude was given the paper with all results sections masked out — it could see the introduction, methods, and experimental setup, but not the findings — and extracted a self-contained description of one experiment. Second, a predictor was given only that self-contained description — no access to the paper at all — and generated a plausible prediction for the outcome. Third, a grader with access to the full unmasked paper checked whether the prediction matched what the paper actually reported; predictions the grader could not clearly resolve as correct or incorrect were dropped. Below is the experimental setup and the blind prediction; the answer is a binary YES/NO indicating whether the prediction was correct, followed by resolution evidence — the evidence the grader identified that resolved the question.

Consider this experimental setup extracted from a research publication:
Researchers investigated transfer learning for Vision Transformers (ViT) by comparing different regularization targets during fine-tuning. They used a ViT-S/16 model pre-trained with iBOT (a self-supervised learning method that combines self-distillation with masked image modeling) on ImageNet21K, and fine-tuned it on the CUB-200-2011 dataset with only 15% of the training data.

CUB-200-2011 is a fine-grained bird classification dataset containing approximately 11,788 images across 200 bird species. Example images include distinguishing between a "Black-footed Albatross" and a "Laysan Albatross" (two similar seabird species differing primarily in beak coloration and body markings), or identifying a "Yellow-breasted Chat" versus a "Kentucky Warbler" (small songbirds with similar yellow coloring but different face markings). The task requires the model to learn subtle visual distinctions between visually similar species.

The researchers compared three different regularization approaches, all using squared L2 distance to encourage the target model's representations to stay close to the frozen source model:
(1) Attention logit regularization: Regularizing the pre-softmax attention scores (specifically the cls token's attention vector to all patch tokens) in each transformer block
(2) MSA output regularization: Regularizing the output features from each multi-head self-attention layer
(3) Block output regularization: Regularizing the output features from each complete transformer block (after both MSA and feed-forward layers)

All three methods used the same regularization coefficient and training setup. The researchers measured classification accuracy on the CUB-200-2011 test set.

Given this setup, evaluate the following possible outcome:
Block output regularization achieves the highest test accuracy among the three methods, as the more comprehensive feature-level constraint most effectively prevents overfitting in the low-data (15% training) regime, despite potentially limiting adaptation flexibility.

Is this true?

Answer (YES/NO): NO